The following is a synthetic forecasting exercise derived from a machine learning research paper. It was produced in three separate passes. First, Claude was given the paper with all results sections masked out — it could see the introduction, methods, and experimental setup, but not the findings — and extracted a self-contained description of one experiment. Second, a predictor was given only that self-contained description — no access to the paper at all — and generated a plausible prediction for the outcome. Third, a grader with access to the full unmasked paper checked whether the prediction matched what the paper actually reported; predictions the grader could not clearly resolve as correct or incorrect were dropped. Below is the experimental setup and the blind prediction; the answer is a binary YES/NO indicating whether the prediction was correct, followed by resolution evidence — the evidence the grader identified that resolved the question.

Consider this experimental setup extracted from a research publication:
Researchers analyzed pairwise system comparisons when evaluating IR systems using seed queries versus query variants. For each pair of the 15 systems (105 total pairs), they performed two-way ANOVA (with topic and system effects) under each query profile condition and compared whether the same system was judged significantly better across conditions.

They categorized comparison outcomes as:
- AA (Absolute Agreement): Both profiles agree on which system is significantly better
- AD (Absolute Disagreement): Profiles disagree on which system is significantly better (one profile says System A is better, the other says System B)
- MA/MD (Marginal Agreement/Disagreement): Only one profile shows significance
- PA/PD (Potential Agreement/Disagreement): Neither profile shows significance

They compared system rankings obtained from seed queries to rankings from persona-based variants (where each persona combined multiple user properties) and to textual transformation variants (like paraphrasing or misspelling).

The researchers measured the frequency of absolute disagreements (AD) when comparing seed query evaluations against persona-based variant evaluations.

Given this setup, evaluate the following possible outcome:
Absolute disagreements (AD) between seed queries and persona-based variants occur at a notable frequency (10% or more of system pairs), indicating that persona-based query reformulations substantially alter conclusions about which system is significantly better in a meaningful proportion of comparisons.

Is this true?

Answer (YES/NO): NO